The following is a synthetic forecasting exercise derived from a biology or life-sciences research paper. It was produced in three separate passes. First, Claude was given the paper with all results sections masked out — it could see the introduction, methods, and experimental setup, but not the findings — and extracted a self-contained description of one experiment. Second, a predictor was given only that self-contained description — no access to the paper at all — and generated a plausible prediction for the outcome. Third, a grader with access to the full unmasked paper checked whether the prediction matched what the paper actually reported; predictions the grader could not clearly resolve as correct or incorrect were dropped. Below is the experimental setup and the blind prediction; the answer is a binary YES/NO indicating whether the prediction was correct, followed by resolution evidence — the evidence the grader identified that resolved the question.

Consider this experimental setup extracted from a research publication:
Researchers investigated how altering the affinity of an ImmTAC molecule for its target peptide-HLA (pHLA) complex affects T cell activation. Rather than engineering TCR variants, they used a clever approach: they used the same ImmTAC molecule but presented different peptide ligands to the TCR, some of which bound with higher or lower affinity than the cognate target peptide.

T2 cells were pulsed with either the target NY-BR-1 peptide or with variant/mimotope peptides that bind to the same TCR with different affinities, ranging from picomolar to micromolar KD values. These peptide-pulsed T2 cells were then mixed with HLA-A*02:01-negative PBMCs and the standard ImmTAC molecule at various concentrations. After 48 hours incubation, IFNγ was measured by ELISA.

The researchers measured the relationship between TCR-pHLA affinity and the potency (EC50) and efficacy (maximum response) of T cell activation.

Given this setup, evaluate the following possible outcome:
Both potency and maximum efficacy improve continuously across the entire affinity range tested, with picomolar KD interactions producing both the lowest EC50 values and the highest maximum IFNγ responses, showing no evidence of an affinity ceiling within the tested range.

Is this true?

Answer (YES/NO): NO